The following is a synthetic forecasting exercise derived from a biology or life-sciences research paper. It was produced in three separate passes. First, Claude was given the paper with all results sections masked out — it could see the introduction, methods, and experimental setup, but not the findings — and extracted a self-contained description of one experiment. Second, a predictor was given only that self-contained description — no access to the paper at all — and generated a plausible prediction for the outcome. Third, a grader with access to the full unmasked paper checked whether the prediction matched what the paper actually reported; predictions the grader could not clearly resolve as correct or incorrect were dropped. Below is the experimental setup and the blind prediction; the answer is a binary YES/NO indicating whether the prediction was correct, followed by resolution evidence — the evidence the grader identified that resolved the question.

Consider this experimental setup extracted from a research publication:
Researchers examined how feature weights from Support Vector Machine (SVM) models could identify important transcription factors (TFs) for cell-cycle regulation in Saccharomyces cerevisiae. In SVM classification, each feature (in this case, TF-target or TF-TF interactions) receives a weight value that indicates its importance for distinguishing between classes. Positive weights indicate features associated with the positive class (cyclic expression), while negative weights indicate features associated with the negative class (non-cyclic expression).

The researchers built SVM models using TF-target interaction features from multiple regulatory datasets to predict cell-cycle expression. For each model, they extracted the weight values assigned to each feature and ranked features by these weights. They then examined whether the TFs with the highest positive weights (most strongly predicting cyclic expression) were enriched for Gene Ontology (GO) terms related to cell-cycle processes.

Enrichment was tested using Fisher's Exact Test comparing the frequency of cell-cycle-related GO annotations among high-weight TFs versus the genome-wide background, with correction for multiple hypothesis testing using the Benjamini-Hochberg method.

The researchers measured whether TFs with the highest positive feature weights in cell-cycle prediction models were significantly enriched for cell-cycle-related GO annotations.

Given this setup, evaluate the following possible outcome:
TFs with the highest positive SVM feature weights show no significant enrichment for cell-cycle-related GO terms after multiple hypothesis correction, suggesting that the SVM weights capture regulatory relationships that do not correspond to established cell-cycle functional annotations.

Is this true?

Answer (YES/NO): NO